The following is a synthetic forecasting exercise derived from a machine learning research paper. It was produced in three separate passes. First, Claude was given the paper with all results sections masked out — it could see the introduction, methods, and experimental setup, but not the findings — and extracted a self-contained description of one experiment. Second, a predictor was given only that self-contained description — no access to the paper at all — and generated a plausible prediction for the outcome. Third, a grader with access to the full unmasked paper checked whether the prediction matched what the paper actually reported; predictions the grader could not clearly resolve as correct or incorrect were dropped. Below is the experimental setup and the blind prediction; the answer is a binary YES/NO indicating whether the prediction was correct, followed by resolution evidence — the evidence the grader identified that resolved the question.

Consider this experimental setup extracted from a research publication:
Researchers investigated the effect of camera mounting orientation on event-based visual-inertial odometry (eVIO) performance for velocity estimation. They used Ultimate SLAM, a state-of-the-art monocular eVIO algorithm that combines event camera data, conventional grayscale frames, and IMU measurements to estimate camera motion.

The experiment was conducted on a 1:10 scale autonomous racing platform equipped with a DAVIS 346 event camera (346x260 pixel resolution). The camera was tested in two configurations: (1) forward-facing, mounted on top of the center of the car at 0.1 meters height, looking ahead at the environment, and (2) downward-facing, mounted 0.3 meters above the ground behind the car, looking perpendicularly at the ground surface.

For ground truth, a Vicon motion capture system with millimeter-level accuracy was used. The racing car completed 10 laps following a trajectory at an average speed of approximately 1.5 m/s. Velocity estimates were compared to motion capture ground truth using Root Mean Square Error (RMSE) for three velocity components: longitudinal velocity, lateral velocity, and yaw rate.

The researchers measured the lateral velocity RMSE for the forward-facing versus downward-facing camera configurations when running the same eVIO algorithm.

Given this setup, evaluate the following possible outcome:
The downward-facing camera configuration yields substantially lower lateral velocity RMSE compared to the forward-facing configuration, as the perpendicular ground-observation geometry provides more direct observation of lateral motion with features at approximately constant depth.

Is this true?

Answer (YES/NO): NO